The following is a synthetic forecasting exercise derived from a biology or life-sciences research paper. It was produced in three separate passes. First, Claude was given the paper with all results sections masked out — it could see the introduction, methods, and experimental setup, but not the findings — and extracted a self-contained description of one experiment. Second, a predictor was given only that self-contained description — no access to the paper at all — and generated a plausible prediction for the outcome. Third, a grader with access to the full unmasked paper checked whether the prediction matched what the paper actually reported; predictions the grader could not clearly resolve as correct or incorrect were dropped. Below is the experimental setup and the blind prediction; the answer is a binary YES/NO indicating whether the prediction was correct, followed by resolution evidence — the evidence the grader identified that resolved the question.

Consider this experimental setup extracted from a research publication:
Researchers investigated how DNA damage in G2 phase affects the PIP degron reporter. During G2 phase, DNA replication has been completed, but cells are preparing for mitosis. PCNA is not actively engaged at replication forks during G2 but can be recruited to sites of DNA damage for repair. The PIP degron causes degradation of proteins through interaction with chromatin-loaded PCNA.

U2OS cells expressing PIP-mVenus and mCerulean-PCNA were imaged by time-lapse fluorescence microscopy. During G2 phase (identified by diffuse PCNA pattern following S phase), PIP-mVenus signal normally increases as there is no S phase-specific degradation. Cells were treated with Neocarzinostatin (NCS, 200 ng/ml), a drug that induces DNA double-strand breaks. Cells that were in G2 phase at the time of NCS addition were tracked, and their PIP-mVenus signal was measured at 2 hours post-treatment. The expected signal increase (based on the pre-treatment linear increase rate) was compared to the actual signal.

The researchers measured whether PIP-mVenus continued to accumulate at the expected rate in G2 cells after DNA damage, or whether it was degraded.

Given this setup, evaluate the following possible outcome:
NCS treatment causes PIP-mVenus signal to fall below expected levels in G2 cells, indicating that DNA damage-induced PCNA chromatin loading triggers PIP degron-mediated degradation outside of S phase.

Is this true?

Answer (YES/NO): NO